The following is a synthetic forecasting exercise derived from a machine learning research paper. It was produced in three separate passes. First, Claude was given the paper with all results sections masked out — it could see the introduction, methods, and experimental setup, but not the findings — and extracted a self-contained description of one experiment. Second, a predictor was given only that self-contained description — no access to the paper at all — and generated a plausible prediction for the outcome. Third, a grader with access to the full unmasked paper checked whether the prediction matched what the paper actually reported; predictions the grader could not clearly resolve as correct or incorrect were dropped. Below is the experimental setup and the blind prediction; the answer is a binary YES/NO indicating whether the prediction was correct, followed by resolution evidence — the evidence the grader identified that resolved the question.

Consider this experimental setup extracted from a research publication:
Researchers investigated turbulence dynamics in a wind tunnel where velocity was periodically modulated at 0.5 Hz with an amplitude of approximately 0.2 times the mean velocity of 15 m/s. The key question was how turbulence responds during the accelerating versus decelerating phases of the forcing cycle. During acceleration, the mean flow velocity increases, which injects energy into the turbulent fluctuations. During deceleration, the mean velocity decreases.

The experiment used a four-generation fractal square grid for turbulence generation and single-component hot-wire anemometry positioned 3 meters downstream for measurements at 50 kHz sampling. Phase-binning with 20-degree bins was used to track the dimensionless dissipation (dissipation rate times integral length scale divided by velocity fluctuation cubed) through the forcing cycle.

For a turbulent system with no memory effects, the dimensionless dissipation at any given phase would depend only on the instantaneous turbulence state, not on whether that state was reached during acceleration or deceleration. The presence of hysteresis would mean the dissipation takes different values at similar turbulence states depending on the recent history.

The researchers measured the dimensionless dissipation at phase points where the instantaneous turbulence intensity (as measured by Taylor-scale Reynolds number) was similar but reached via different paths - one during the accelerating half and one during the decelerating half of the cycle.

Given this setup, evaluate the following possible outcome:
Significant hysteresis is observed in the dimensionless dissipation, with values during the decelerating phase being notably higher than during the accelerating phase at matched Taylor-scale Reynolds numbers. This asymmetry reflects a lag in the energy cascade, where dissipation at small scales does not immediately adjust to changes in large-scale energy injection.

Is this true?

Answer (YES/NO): YES